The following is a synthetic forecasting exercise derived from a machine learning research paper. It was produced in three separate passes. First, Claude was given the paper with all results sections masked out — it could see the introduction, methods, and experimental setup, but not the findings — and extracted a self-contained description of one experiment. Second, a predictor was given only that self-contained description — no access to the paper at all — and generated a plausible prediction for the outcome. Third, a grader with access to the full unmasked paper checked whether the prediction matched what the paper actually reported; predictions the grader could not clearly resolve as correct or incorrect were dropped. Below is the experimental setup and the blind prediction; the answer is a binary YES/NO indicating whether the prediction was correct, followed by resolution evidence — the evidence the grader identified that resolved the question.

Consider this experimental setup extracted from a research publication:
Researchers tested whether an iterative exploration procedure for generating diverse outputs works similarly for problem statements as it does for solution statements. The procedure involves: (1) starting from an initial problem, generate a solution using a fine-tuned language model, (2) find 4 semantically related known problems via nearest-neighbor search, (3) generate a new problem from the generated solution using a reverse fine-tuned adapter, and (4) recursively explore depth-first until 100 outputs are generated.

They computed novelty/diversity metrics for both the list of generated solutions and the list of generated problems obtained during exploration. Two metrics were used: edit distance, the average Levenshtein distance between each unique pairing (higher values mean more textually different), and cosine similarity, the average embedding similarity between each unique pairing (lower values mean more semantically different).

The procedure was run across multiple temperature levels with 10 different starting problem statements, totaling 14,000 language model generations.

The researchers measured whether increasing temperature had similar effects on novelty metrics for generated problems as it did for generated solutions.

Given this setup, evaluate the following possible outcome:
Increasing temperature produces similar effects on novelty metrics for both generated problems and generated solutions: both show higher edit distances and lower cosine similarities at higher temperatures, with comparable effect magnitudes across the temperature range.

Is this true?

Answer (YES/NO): YES